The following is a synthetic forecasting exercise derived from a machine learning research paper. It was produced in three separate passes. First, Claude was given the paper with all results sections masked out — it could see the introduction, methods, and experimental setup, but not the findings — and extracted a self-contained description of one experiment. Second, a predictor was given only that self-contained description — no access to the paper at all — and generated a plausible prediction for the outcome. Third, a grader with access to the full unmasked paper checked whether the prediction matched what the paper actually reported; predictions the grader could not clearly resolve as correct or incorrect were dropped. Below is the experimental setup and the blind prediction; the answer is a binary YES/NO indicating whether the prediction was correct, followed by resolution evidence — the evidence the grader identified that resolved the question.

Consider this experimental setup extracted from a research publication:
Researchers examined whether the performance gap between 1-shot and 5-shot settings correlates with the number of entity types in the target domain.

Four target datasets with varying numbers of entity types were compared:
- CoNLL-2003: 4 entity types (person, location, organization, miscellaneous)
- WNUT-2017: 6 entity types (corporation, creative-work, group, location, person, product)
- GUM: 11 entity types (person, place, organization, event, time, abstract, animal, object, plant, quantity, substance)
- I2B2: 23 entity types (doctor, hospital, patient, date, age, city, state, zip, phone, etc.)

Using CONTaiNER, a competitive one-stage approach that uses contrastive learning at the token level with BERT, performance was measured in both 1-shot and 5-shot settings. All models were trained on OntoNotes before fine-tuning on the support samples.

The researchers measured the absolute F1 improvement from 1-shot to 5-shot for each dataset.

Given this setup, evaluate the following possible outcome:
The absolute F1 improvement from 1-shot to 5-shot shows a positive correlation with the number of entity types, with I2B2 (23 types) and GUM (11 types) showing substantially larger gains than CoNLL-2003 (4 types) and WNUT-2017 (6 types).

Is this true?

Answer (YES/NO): NO